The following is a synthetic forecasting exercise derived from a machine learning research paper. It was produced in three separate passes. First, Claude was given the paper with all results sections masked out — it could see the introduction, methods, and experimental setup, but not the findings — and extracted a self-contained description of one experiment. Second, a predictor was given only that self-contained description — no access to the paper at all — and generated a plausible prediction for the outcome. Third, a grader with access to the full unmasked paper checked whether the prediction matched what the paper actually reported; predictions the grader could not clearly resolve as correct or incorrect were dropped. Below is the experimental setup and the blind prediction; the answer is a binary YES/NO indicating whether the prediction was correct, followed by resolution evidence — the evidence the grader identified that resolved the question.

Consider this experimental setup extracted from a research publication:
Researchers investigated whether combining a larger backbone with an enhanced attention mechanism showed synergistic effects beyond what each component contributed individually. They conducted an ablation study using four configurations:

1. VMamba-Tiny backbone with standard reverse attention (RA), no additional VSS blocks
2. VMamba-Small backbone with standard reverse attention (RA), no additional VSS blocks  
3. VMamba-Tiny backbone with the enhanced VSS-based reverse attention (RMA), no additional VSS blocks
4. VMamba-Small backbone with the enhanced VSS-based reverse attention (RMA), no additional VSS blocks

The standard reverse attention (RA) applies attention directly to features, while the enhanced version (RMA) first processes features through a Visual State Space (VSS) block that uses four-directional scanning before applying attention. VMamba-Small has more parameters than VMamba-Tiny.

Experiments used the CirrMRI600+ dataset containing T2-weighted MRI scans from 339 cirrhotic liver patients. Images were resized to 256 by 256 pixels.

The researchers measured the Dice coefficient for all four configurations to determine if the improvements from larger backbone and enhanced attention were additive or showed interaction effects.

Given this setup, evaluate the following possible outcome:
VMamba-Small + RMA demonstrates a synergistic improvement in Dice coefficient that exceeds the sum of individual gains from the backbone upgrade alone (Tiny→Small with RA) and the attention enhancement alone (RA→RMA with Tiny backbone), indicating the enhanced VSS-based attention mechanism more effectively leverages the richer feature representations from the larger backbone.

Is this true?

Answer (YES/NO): NO